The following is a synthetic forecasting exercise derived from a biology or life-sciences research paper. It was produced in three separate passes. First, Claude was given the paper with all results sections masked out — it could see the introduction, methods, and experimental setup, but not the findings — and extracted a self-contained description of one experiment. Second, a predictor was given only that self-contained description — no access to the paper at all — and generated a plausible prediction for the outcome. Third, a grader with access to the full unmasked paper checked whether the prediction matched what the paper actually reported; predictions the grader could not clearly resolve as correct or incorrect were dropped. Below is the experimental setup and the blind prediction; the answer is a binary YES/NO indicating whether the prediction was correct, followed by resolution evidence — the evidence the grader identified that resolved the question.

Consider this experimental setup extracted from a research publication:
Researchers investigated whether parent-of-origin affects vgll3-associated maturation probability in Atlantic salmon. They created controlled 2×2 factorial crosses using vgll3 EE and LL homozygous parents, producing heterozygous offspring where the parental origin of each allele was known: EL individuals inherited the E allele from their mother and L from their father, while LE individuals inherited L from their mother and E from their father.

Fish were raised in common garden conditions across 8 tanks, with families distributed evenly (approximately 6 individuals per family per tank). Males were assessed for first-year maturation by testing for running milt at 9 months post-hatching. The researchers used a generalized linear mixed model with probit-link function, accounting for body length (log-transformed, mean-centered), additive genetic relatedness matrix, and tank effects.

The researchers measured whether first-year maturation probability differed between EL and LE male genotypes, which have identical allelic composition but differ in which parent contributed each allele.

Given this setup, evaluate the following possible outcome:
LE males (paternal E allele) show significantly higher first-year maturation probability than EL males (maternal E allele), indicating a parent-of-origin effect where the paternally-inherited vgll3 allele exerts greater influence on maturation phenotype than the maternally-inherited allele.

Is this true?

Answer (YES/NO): NO